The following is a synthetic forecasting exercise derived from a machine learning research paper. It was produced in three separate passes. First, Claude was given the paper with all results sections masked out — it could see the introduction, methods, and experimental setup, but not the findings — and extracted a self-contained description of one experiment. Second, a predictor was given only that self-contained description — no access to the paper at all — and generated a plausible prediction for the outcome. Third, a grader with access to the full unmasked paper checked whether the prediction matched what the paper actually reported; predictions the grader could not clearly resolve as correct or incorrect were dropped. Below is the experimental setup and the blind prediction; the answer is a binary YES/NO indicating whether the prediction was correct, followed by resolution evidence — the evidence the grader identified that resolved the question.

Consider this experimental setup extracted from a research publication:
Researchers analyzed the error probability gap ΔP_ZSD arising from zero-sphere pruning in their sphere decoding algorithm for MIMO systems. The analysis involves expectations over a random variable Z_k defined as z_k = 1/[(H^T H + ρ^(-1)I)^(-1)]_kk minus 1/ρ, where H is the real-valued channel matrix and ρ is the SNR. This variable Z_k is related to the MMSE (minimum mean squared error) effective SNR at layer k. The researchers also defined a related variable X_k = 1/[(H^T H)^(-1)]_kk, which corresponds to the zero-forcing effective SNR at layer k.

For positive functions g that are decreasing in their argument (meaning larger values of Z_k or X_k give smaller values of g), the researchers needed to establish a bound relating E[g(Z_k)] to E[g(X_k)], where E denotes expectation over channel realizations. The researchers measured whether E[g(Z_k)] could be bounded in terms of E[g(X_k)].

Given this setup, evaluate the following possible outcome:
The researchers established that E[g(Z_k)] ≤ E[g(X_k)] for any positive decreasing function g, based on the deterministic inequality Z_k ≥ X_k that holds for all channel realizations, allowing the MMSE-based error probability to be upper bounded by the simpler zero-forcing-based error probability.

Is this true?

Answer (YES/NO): NO